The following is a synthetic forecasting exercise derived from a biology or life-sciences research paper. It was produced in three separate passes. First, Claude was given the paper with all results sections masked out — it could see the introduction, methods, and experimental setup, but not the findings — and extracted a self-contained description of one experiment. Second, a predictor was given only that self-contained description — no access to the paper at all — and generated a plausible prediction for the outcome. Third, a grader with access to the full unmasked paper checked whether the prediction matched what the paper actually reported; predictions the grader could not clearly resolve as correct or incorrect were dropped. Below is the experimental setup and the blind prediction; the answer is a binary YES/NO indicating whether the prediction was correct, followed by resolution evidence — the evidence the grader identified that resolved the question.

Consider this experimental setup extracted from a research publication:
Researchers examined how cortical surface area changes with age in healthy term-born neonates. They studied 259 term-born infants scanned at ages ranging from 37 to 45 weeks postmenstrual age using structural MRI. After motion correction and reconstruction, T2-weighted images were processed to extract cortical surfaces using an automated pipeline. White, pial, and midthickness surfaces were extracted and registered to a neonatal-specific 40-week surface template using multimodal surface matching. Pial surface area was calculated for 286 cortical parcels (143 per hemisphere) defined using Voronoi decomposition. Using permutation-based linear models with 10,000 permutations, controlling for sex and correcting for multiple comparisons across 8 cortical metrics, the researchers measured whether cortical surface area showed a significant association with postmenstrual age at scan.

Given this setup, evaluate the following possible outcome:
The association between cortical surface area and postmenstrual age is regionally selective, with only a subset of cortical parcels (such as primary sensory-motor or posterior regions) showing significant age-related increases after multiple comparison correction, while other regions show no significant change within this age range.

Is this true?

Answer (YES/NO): NO